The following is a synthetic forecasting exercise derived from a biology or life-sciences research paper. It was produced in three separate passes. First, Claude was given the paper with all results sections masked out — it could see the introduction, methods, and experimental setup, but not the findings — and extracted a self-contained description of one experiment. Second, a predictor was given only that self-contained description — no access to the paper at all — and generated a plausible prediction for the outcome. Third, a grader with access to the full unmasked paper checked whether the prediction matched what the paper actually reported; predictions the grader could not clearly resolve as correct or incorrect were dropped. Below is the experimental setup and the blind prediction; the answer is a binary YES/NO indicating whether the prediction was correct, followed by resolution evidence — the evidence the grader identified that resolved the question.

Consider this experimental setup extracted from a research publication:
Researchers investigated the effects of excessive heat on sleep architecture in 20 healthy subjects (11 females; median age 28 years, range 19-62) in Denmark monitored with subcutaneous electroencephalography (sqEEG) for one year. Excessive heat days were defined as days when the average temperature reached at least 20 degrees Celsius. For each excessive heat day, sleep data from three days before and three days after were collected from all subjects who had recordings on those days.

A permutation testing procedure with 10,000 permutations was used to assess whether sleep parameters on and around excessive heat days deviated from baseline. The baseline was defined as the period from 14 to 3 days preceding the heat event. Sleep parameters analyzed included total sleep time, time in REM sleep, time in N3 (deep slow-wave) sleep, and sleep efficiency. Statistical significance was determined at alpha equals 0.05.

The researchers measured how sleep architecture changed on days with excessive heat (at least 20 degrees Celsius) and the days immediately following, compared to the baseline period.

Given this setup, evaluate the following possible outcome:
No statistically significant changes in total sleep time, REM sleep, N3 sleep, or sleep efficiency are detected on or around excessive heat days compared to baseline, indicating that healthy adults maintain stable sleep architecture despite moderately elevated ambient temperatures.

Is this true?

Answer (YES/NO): NO